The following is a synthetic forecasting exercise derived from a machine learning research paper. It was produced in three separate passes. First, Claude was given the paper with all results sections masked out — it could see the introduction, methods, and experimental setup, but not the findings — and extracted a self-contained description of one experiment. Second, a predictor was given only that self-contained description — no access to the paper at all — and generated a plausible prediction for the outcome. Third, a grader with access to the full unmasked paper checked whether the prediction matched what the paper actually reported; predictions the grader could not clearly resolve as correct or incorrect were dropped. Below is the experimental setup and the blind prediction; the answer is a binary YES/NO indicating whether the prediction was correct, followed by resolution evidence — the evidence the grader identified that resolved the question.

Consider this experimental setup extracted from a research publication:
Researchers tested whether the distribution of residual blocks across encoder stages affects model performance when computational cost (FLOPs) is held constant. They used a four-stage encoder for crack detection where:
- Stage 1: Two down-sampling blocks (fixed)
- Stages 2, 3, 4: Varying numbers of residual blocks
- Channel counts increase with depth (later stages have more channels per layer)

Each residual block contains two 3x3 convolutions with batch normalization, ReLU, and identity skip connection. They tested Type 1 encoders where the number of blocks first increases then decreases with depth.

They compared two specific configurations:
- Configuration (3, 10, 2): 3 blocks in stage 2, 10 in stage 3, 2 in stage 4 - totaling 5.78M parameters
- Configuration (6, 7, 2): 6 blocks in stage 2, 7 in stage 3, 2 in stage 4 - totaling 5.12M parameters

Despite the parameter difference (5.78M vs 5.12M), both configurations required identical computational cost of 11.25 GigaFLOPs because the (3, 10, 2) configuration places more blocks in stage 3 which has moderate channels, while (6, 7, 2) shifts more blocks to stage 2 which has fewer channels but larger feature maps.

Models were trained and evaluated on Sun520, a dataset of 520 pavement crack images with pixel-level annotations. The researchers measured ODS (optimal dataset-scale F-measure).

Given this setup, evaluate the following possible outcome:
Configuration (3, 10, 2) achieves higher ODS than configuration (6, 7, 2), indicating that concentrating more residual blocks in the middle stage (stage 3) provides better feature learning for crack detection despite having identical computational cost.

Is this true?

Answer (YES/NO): NO